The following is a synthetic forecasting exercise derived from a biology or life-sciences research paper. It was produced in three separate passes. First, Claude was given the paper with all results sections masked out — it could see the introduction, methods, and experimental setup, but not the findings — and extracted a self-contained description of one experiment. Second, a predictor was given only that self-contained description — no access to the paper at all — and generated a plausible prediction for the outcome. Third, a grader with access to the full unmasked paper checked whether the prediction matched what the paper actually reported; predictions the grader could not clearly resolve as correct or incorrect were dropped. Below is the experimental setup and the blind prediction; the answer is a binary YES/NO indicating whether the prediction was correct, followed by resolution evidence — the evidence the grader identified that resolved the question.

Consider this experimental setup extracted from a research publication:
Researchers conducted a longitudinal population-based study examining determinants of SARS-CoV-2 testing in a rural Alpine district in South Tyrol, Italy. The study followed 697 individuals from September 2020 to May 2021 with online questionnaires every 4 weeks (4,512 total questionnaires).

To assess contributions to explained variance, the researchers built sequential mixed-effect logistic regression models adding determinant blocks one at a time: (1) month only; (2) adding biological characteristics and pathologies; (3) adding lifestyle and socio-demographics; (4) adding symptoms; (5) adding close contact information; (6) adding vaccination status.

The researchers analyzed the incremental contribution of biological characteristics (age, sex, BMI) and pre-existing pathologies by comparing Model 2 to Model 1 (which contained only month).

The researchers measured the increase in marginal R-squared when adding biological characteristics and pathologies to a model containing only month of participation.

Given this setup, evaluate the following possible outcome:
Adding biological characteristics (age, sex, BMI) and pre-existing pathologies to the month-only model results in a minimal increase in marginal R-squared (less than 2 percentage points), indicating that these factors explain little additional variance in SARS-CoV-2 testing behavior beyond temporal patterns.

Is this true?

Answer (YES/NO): YES